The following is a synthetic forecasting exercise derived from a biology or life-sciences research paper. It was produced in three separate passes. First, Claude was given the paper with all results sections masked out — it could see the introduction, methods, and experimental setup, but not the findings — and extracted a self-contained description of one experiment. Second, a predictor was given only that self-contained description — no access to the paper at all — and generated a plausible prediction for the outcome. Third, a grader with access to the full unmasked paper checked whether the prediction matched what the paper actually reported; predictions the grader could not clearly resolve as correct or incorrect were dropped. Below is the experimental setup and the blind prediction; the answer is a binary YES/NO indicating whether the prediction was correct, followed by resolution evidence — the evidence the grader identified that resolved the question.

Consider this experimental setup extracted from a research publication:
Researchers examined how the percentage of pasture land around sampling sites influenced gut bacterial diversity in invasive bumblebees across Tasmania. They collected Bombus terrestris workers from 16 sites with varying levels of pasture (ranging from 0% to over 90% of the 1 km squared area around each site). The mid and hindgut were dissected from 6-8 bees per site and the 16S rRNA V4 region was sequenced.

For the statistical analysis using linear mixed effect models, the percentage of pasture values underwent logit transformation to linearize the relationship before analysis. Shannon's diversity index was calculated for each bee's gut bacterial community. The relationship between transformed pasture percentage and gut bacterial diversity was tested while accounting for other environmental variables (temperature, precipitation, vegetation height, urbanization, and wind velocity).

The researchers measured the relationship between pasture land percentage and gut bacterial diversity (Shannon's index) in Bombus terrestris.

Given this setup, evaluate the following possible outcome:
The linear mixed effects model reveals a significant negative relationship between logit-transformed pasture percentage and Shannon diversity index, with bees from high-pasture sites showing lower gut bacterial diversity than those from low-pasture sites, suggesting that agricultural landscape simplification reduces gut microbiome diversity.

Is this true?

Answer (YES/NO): YES